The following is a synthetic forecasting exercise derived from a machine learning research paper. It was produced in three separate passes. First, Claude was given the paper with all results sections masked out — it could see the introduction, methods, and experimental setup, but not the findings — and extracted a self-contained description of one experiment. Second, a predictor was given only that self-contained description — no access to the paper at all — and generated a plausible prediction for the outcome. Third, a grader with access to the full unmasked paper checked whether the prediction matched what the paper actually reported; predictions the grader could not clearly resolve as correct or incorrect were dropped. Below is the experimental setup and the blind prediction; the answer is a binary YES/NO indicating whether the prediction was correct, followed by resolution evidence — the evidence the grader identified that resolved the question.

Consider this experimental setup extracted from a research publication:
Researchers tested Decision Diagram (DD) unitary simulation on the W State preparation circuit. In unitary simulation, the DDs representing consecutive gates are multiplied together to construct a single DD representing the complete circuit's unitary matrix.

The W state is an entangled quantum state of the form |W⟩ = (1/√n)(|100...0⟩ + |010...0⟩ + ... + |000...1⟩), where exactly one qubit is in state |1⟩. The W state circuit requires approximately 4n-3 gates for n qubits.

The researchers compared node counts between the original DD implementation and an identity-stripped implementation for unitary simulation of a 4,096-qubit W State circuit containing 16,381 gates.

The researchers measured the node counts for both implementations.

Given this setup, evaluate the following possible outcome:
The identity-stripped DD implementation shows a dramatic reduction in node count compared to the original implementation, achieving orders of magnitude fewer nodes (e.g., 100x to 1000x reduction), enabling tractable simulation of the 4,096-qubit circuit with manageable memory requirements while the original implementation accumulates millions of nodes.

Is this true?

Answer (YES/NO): NO